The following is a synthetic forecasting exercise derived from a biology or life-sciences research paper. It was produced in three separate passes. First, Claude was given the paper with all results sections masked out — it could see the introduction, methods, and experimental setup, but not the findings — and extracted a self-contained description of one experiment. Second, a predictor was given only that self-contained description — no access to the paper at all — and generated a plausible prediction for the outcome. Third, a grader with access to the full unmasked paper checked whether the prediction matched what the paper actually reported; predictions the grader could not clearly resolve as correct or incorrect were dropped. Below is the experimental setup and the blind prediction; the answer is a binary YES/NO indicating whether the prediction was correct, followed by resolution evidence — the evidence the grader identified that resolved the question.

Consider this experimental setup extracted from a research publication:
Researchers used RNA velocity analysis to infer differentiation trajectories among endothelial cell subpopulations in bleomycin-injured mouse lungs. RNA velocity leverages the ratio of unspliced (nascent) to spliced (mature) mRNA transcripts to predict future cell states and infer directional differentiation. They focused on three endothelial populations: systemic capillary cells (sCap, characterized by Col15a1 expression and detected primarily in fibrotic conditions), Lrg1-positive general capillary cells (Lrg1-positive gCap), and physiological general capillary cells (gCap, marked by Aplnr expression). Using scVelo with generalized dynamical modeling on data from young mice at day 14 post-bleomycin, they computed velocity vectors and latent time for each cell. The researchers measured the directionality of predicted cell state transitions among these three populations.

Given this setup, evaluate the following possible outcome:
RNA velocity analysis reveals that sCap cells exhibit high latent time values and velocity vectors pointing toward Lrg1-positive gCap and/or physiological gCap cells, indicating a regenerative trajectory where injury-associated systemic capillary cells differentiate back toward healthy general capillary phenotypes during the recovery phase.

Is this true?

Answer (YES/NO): NO